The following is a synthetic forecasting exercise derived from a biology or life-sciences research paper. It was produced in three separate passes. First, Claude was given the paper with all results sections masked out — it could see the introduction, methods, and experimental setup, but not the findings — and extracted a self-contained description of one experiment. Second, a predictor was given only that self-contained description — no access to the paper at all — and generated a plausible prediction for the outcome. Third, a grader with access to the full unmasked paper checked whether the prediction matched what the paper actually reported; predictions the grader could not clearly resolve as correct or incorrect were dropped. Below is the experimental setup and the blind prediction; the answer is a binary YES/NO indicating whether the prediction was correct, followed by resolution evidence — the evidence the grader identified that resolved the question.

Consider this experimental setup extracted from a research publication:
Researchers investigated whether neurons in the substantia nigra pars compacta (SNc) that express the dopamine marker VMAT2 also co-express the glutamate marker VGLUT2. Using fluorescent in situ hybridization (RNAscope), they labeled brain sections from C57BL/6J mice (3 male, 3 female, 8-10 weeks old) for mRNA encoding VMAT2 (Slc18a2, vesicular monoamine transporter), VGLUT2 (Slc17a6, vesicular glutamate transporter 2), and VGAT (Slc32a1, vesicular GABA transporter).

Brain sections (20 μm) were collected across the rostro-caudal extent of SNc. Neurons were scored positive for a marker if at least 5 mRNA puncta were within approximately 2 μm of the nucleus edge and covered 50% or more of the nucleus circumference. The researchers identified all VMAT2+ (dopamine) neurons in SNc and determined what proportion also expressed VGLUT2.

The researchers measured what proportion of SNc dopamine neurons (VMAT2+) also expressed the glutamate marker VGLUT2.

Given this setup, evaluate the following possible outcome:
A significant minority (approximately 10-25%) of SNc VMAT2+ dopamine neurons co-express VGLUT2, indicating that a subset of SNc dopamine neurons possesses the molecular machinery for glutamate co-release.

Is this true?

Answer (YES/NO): YES